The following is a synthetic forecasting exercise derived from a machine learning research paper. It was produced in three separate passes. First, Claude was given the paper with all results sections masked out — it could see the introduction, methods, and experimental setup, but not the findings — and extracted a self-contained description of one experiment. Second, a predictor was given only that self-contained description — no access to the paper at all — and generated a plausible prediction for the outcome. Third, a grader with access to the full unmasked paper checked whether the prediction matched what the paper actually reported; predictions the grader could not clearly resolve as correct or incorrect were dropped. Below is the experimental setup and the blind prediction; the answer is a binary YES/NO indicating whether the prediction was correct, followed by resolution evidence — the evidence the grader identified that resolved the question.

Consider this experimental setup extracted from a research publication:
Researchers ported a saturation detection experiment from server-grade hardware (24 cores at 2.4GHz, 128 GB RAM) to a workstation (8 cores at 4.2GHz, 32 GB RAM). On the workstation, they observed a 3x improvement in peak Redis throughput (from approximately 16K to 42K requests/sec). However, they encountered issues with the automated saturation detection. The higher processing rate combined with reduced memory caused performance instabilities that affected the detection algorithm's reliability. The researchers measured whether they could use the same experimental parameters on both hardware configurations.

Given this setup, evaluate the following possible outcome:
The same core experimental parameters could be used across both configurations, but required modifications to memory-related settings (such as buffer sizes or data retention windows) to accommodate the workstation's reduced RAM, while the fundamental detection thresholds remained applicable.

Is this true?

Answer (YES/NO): NO